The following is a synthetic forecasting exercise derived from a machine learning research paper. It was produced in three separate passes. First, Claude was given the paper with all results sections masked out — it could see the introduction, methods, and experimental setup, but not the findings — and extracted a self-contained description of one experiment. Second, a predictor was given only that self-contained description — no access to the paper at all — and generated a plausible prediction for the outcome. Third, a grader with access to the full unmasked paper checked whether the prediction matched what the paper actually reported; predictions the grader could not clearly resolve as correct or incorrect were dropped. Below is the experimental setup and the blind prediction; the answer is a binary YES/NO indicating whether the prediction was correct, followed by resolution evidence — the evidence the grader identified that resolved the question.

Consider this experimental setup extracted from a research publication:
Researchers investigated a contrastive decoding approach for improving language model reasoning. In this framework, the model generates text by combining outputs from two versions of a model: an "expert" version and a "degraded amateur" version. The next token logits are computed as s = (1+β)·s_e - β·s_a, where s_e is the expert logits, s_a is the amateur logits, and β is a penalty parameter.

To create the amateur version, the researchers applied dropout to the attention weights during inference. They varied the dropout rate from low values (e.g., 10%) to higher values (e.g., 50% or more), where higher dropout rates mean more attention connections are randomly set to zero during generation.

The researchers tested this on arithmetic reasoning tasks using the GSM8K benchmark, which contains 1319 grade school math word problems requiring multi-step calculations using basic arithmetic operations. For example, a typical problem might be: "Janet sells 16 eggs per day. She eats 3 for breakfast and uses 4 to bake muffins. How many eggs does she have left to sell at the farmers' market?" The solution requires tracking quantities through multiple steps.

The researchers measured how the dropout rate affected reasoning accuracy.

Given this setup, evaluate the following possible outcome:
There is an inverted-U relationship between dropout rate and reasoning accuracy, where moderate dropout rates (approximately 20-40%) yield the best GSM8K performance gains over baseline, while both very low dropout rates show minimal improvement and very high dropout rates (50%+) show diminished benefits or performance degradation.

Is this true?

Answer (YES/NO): YES